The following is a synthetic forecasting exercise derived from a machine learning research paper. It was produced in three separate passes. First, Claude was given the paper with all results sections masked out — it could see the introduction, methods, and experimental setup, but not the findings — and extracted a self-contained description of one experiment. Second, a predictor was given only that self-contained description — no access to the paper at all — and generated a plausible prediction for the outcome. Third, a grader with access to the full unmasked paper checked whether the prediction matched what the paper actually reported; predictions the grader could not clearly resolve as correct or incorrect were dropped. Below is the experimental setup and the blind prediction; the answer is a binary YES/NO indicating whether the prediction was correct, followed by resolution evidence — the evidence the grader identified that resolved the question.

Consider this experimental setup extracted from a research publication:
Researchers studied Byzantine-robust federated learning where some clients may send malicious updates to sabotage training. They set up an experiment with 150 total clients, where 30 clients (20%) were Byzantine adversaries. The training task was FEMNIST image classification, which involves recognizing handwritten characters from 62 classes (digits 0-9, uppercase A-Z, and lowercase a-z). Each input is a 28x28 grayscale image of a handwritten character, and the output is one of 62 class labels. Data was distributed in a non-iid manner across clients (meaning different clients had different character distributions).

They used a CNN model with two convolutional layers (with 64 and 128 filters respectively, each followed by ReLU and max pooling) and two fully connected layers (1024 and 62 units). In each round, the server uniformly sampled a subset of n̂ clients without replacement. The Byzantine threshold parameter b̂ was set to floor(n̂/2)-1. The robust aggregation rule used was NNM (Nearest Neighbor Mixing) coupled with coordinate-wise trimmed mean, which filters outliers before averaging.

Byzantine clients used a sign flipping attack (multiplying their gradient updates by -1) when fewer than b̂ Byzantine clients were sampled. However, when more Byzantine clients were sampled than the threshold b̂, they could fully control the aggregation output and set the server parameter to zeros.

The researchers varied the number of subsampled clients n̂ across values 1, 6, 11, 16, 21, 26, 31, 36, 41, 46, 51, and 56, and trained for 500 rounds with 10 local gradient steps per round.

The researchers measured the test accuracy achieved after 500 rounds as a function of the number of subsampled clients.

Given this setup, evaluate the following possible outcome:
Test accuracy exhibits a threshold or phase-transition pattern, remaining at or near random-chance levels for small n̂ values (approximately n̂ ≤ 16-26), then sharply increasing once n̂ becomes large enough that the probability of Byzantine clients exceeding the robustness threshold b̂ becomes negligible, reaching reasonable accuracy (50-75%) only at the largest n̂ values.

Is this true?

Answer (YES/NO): NO